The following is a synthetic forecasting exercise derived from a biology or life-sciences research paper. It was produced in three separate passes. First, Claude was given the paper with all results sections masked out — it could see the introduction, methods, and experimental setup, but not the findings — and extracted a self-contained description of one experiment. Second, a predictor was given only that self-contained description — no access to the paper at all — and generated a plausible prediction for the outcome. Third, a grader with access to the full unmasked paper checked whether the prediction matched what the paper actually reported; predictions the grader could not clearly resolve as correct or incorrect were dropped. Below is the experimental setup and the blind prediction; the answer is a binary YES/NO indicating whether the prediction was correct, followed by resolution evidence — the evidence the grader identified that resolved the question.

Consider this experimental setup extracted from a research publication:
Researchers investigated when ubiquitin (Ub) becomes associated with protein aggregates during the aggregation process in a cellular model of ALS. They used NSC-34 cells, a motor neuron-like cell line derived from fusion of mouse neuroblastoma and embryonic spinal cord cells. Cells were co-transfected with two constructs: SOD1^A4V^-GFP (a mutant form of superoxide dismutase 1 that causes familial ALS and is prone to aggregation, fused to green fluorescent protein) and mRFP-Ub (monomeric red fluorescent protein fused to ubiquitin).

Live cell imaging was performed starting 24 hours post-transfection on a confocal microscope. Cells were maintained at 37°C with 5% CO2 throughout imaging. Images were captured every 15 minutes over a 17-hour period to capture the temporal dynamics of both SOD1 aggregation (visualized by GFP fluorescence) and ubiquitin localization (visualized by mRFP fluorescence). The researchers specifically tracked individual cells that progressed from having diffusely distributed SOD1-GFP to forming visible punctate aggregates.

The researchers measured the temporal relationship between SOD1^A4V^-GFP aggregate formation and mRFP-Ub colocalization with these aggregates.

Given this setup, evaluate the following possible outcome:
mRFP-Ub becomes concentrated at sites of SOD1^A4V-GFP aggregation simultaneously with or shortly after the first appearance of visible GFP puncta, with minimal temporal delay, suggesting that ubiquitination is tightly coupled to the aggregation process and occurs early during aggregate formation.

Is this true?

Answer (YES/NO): YES